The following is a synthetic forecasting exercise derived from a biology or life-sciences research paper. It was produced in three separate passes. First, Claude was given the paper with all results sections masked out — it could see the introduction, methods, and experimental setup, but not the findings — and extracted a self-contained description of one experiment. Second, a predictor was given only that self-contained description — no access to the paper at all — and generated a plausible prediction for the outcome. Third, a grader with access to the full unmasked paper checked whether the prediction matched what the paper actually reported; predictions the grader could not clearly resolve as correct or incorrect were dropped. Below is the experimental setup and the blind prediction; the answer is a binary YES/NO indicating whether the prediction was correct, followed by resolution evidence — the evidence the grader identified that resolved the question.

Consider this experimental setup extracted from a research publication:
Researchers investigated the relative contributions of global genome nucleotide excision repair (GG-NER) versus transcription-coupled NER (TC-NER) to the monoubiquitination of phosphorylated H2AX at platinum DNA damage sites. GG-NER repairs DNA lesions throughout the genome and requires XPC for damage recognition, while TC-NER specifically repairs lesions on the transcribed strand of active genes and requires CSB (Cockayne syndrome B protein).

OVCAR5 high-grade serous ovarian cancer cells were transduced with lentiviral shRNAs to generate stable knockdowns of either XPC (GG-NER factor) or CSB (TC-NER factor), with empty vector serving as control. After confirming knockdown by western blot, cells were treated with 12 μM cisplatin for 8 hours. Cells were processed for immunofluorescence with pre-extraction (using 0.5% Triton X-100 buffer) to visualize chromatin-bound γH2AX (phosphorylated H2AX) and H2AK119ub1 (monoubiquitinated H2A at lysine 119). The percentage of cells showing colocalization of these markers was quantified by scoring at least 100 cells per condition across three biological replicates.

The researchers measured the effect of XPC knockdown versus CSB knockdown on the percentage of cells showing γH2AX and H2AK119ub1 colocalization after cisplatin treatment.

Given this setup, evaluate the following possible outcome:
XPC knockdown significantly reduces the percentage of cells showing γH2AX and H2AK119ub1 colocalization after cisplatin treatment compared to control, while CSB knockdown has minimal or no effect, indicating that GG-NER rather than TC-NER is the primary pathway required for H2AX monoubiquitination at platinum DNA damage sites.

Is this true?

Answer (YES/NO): YES